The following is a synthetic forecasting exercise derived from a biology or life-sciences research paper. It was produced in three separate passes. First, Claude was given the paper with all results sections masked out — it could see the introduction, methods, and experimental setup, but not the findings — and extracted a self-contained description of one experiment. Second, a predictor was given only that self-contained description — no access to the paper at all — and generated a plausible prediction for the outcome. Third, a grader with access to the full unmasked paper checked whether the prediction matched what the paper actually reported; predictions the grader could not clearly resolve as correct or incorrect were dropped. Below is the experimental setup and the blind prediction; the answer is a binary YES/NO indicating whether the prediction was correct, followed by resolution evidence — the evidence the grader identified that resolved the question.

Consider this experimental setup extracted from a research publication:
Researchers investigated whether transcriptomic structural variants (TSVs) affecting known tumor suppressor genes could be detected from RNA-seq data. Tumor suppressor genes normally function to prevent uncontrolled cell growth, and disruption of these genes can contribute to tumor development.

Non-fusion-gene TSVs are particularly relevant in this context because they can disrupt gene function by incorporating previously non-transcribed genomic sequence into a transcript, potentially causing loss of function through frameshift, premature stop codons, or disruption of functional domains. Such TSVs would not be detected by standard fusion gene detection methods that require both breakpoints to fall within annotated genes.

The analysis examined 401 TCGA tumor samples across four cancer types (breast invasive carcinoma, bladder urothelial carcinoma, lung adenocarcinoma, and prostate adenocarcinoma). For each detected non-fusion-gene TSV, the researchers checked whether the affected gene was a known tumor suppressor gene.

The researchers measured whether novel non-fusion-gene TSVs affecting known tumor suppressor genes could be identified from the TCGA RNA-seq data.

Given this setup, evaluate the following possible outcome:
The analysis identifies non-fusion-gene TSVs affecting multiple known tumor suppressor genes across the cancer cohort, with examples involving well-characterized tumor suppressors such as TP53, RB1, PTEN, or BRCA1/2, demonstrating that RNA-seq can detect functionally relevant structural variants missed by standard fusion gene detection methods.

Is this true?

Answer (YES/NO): NO